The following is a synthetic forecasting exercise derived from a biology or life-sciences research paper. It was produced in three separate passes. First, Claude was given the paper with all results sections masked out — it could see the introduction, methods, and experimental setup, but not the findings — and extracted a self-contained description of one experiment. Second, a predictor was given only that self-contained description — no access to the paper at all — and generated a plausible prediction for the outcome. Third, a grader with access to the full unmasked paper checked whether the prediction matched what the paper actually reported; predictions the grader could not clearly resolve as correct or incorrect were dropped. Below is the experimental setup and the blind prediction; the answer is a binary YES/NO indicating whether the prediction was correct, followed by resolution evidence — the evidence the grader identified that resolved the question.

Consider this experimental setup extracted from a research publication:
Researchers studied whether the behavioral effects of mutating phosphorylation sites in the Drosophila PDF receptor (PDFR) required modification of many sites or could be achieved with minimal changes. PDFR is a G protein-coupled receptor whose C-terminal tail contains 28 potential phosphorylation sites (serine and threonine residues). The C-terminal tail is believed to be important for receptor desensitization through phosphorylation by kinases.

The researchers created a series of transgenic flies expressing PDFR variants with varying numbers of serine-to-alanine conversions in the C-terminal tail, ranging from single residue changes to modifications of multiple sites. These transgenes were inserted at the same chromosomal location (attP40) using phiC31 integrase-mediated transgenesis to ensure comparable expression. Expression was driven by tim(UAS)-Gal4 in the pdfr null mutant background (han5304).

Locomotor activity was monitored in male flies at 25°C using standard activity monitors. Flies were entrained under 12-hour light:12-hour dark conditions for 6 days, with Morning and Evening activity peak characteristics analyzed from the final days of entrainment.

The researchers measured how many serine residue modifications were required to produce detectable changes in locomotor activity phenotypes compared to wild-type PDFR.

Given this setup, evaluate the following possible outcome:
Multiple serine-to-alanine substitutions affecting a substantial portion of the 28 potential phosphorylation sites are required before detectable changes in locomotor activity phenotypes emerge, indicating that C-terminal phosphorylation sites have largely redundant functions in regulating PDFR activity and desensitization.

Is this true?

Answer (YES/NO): NO